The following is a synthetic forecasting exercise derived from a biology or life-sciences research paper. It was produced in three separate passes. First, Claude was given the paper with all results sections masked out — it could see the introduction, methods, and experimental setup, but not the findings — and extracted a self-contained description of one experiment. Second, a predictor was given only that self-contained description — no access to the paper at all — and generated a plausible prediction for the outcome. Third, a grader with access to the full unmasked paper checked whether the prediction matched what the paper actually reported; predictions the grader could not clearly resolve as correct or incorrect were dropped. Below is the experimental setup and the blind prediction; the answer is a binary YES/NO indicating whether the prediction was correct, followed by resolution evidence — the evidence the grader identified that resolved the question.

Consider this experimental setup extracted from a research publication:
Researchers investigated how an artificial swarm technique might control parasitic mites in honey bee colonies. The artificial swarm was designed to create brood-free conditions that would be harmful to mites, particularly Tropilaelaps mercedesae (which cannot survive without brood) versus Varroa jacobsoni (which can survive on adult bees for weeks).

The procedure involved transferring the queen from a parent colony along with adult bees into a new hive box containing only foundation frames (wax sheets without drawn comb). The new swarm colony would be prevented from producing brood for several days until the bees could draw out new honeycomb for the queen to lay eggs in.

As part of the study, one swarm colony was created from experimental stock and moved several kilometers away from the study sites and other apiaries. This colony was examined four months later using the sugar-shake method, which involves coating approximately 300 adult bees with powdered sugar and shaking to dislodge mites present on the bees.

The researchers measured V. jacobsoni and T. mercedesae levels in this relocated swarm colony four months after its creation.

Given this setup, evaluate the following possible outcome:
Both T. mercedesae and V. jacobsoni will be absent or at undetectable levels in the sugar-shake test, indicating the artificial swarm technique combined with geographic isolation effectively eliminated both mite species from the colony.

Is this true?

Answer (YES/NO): NO